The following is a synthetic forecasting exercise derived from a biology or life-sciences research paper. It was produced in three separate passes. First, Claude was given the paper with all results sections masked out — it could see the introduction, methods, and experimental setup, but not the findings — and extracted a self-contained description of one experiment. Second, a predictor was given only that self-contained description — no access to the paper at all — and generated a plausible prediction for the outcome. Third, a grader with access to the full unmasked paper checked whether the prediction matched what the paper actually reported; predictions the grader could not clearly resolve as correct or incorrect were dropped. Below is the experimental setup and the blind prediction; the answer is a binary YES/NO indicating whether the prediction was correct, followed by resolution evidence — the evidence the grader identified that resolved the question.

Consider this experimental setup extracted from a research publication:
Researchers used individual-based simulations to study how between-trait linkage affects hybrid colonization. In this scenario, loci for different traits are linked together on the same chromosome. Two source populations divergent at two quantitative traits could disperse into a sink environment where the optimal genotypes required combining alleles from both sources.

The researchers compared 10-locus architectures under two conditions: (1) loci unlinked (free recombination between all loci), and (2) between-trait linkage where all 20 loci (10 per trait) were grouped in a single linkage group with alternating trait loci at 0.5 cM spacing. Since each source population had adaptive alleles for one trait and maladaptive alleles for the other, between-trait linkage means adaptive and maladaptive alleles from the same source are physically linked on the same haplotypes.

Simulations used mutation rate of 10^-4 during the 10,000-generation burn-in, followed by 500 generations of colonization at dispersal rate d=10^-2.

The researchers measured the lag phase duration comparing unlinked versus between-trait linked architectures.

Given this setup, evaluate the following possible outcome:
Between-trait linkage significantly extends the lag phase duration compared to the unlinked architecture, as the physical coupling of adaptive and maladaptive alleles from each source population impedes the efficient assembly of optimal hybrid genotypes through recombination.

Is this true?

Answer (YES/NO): YES